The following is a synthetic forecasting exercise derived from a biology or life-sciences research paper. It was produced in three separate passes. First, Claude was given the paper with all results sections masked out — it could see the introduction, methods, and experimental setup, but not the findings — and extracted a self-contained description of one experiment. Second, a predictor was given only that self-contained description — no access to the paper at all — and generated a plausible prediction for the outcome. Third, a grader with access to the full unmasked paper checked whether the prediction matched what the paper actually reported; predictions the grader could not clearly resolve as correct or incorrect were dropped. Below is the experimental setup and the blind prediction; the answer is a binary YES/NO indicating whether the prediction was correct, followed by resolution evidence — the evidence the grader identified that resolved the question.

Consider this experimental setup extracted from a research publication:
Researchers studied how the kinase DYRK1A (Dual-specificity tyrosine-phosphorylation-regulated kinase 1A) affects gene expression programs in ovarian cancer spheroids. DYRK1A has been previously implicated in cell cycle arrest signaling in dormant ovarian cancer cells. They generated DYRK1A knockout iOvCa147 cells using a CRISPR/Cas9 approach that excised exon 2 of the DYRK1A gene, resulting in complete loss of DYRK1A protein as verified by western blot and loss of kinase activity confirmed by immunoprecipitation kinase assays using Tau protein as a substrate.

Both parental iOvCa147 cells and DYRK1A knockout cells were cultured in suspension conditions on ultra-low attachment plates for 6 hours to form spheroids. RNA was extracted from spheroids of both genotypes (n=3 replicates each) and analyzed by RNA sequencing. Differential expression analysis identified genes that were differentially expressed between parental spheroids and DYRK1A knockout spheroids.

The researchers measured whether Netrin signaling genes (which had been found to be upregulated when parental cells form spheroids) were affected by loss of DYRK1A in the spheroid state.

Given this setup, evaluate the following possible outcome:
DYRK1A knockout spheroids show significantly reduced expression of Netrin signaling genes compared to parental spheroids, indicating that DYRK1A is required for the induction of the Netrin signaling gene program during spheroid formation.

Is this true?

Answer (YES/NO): YES